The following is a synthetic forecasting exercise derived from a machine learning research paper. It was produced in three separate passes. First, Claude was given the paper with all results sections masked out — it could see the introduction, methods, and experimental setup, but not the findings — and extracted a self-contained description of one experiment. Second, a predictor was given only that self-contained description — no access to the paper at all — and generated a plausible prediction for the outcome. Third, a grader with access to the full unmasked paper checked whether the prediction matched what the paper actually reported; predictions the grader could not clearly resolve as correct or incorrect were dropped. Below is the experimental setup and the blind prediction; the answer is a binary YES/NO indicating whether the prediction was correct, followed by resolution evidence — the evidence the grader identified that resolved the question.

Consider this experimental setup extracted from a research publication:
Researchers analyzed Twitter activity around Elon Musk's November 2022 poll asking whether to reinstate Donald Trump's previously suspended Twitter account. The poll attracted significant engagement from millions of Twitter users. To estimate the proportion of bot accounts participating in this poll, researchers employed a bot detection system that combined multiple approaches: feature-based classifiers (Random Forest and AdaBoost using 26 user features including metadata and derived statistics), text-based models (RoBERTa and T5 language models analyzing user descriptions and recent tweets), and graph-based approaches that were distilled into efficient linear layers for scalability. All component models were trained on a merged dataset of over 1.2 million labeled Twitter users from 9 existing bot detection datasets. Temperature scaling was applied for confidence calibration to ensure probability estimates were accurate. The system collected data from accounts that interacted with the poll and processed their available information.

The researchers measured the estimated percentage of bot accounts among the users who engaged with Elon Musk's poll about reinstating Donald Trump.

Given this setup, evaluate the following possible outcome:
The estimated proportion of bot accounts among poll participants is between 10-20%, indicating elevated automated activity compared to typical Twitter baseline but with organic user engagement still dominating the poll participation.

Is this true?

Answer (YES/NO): NO